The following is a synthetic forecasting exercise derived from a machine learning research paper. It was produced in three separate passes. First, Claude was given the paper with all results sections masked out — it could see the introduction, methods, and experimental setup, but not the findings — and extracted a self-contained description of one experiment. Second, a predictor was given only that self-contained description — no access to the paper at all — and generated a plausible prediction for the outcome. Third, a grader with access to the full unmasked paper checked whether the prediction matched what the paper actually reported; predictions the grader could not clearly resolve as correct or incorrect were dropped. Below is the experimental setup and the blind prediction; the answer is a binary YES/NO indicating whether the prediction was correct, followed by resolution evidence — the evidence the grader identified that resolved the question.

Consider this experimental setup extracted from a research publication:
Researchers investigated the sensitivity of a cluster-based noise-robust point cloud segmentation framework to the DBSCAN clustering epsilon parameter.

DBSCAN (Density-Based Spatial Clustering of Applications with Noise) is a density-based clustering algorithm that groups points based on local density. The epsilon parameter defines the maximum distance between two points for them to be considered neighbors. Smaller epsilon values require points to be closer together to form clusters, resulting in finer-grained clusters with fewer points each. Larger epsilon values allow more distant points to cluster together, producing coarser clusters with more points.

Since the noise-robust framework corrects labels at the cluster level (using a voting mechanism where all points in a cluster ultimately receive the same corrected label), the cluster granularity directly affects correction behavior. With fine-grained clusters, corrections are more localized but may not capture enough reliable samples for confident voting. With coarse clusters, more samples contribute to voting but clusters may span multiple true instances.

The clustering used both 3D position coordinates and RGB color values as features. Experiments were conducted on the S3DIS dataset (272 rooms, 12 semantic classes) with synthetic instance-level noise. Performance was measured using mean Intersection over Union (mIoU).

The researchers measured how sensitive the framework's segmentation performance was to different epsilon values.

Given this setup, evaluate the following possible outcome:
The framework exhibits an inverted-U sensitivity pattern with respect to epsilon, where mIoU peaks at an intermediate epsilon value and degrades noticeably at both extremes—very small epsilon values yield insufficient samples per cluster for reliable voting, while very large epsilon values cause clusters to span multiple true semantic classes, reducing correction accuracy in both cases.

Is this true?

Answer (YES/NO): NO